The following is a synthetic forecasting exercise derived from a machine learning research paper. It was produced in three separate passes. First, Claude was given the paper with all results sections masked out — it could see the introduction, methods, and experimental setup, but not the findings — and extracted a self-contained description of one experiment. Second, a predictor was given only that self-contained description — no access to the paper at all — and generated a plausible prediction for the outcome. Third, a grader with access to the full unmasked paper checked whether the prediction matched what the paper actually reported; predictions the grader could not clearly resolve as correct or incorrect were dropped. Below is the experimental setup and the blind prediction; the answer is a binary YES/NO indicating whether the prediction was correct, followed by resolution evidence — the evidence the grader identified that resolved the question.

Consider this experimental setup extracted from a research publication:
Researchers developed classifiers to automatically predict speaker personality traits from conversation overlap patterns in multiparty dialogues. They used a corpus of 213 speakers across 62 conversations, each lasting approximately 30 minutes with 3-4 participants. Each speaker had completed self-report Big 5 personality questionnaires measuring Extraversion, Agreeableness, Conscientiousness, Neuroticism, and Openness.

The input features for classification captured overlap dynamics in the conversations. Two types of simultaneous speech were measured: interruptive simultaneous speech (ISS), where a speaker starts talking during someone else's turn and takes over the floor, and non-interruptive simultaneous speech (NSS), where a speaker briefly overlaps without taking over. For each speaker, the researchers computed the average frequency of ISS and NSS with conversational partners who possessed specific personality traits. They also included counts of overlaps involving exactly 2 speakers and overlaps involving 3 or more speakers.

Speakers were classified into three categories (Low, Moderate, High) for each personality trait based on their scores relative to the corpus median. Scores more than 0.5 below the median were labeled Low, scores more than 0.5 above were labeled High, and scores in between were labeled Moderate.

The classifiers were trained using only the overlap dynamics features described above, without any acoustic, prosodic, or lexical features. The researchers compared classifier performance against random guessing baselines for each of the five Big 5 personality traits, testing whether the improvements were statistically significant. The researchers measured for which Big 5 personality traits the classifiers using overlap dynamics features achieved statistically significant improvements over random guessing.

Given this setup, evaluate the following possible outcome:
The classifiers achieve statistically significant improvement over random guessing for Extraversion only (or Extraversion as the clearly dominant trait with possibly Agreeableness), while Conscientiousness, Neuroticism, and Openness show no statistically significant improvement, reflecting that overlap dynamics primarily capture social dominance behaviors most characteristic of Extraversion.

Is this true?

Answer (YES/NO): NO